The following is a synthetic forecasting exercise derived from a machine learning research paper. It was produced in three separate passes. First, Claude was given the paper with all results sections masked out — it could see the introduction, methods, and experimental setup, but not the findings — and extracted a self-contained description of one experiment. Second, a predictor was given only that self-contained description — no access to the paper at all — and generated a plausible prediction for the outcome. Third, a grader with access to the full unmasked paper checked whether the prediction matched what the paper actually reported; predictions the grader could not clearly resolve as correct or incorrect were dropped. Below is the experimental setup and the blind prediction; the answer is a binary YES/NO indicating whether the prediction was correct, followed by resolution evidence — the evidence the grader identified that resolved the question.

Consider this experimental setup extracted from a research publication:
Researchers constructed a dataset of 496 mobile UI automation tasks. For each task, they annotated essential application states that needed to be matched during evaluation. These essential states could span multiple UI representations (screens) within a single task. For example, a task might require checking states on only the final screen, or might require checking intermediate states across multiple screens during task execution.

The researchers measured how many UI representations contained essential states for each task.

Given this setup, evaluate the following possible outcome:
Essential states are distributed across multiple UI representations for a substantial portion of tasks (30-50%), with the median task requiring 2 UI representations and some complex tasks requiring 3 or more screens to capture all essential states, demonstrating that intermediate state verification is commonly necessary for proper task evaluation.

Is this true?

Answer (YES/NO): NO